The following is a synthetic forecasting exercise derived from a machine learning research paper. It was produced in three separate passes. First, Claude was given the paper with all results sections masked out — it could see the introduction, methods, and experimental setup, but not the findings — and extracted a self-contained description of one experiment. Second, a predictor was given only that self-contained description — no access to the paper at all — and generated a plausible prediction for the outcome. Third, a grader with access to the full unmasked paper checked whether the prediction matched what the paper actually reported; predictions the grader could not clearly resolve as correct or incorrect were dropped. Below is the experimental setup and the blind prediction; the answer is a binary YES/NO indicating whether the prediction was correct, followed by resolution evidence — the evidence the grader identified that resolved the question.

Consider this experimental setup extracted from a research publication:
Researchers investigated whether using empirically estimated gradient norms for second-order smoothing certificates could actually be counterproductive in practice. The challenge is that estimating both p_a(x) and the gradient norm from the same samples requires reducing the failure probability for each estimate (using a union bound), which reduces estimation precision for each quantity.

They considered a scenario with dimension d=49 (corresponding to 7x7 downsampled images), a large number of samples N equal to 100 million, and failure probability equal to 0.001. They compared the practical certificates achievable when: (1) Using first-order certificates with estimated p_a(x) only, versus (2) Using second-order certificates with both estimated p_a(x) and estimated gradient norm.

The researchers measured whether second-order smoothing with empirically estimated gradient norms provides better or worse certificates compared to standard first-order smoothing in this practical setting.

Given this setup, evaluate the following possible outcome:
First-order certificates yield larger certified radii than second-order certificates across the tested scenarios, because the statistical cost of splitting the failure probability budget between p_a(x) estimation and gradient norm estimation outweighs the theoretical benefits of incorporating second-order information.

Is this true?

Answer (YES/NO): NO